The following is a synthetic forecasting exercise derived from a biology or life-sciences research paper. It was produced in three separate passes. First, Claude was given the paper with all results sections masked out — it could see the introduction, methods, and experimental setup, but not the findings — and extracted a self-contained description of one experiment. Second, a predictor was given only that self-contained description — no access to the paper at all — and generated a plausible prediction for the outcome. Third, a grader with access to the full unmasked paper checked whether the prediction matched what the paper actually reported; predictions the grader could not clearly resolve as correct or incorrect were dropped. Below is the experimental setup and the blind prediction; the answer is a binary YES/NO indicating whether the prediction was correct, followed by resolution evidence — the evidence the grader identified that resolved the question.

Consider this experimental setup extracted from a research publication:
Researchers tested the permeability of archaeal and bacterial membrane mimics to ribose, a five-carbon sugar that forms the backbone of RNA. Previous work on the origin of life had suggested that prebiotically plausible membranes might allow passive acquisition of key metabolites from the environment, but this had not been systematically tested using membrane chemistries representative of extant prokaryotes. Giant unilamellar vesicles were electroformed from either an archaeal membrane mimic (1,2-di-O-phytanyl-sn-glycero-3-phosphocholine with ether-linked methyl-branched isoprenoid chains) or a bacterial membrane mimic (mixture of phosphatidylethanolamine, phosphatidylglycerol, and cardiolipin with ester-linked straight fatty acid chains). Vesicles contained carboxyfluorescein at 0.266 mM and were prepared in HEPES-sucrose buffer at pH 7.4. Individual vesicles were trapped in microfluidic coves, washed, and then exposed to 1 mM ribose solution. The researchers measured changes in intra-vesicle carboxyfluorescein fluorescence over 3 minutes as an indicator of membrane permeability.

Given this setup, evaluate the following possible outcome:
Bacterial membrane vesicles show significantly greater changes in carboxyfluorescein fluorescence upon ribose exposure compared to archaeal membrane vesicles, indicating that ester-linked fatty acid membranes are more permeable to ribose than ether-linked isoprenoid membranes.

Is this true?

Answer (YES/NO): NO